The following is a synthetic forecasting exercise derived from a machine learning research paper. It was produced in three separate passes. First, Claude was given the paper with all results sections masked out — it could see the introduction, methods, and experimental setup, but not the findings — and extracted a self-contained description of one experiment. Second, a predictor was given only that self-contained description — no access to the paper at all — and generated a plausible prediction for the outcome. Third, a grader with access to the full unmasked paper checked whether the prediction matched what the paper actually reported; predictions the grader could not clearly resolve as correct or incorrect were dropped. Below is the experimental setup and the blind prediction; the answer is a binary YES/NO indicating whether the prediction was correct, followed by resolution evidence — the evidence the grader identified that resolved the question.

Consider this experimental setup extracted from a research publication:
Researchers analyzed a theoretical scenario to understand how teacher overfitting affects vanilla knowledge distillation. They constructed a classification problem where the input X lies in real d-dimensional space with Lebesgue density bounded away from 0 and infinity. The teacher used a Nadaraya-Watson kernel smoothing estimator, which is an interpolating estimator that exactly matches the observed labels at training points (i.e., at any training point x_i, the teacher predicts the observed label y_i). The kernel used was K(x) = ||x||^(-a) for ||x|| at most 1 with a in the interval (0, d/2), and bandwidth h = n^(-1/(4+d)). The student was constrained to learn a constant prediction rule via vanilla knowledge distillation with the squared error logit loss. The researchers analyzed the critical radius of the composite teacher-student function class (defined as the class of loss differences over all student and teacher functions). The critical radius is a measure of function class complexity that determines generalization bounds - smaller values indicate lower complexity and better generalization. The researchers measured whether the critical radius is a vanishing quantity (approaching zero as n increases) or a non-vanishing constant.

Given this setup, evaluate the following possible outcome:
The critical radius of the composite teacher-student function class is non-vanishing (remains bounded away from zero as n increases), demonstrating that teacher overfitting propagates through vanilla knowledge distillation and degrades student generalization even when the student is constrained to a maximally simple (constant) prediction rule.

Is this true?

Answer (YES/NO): YES